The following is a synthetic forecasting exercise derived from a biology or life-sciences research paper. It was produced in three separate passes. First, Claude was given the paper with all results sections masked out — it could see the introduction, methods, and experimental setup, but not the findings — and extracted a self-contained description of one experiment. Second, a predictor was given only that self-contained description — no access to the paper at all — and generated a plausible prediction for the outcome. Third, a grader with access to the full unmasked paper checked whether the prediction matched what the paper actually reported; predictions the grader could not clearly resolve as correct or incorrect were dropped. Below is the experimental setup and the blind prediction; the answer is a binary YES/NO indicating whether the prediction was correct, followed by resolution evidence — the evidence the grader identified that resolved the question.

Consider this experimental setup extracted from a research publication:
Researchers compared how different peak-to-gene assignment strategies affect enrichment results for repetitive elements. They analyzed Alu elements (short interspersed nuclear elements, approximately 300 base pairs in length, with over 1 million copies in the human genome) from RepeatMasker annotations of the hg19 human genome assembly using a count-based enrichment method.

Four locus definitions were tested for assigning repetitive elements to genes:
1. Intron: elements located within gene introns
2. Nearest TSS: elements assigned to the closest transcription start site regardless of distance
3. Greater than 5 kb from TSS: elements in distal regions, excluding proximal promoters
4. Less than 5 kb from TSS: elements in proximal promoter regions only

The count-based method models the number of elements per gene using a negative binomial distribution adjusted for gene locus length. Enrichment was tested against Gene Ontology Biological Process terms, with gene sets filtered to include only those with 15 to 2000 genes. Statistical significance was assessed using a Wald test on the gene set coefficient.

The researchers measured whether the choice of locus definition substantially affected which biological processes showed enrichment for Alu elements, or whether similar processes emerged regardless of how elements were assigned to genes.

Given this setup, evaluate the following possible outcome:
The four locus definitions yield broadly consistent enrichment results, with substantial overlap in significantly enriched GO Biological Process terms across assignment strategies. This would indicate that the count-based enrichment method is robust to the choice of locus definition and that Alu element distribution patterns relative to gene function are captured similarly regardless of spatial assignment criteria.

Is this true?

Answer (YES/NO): NO